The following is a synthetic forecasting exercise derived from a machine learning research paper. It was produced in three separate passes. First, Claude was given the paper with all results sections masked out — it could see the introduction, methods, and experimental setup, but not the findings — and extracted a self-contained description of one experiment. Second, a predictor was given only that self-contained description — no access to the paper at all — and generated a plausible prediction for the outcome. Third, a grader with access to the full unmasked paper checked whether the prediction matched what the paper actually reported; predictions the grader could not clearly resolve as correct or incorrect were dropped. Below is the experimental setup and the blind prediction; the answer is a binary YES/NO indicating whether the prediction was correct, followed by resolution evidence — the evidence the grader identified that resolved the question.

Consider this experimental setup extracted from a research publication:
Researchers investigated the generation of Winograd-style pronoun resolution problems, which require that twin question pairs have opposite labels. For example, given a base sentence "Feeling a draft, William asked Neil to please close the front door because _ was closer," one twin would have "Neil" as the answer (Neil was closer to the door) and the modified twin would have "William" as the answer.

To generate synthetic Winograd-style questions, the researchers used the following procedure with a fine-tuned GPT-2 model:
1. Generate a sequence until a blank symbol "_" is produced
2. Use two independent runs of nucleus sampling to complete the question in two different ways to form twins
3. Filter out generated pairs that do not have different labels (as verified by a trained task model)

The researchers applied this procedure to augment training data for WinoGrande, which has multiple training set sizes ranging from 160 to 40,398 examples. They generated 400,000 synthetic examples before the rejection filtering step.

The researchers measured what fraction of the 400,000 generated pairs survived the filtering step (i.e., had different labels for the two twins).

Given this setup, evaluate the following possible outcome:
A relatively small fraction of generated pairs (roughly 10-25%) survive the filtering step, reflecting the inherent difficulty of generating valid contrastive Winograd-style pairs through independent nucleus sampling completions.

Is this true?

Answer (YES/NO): NO